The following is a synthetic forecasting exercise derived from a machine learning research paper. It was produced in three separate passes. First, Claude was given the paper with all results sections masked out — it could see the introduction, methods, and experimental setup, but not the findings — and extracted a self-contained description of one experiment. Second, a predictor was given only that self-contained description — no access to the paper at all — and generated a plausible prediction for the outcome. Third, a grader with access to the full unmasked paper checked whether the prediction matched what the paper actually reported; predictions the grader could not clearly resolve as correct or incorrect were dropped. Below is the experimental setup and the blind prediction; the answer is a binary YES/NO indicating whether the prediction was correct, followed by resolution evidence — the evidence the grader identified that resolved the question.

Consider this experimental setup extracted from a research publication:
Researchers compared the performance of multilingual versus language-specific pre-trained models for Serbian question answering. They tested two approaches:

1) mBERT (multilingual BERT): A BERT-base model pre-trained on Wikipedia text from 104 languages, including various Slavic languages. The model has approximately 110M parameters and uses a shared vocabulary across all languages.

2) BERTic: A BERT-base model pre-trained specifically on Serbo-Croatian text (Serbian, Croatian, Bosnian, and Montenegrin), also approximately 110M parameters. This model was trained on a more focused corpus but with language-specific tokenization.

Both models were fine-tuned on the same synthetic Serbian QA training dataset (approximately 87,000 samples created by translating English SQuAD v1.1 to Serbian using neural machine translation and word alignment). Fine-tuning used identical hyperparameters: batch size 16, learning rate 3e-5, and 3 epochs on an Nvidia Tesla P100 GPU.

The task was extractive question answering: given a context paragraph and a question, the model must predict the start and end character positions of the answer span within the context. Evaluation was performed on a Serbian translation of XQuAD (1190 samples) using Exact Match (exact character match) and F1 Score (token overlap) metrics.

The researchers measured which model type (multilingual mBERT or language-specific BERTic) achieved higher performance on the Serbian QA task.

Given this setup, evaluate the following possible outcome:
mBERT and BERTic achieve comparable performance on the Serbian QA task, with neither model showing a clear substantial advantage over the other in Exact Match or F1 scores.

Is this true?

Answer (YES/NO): NO